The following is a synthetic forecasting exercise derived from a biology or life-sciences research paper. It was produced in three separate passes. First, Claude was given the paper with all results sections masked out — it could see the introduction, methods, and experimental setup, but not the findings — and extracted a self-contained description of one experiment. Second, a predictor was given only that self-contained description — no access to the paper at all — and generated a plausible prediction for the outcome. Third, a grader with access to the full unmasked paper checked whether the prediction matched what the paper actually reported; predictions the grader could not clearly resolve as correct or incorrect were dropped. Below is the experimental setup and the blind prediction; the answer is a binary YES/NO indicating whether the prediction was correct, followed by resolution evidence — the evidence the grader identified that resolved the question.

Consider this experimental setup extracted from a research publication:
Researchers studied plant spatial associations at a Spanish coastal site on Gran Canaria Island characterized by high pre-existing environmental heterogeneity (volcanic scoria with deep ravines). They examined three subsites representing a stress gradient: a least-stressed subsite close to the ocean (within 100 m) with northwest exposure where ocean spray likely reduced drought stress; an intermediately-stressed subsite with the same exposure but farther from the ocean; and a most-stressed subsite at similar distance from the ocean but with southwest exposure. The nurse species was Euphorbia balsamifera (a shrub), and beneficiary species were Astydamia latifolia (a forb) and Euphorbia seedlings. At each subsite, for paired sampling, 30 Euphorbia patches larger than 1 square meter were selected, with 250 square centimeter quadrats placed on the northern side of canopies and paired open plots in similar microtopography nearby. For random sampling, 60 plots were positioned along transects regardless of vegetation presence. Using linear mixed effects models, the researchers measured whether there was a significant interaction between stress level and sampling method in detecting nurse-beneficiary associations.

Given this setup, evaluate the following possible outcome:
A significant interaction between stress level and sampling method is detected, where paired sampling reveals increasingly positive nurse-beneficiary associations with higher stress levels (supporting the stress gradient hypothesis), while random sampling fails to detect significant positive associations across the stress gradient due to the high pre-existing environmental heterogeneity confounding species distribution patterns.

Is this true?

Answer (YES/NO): NO